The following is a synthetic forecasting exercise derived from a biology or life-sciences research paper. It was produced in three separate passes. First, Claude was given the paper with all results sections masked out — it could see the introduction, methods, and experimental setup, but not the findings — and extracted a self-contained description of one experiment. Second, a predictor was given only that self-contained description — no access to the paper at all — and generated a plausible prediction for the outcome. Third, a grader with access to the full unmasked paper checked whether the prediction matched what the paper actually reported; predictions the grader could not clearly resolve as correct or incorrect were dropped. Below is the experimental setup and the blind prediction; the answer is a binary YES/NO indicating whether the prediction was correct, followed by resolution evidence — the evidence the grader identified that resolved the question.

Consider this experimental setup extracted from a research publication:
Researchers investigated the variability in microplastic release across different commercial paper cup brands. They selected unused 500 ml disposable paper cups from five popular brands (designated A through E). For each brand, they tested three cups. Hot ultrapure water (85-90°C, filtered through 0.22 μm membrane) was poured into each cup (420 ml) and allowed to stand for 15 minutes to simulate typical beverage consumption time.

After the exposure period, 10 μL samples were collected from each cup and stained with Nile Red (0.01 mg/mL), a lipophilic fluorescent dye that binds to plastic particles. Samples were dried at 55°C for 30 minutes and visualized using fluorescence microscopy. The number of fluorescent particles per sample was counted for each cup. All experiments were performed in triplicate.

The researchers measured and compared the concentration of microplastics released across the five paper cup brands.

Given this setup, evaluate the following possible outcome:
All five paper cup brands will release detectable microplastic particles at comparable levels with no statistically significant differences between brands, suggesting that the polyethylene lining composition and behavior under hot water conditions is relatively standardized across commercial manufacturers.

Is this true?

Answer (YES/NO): NO